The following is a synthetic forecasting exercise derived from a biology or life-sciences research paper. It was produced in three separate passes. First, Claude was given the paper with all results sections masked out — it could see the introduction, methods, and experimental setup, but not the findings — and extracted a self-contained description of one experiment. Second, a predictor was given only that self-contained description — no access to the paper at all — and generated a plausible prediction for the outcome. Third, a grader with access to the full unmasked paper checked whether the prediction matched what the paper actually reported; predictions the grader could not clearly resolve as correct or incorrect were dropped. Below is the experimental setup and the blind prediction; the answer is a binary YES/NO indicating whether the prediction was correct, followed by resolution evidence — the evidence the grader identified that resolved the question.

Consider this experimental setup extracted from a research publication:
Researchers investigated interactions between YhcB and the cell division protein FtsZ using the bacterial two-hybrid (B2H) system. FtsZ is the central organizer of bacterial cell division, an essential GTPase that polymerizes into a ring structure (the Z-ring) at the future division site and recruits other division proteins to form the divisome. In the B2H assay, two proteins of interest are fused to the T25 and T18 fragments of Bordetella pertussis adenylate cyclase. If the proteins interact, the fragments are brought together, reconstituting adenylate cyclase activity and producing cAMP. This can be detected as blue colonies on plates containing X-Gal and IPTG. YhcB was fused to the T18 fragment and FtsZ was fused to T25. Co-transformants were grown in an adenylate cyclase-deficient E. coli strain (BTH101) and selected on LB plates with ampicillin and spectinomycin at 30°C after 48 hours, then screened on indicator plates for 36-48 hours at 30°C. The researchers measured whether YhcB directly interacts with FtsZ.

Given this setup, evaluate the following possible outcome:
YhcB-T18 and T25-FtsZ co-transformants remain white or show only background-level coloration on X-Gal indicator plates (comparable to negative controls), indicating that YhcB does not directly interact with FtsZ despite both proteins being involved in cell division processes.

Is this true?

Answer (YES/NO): YES